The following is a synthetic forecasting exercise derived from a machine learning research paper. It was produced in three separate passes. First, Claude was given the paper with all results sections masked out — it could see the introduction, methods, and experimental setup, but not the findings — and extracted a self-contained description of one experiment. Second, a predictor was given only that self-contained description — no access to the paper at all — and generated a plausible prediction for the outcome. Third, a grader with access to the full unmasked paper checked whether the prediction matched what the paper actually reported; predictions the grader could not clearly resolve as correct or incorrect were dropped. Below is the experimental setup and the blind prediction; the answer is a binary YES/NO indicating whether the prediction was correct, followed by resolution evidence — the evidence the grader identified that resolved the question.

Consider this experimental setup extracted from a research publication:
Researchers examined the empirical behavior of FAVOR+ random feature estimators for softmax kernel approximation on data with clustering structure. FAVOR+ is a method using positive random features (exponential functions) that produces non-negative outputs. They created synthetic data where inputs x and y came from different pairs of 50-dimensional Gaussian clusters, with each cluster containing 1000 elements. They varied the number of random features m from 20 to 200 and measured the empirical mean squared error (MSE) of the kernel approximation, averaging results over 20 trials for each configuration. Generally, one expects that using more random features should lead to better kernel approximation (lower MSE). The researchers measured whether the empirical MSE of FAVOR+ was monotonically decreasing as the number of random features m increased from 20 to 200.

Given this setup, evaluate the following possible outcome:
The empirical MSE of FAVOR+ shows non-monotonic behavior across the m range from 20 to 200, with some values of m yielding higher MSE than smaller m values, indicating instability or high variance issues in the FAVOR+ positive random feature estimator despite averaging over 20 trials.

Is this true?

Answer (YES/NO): YES